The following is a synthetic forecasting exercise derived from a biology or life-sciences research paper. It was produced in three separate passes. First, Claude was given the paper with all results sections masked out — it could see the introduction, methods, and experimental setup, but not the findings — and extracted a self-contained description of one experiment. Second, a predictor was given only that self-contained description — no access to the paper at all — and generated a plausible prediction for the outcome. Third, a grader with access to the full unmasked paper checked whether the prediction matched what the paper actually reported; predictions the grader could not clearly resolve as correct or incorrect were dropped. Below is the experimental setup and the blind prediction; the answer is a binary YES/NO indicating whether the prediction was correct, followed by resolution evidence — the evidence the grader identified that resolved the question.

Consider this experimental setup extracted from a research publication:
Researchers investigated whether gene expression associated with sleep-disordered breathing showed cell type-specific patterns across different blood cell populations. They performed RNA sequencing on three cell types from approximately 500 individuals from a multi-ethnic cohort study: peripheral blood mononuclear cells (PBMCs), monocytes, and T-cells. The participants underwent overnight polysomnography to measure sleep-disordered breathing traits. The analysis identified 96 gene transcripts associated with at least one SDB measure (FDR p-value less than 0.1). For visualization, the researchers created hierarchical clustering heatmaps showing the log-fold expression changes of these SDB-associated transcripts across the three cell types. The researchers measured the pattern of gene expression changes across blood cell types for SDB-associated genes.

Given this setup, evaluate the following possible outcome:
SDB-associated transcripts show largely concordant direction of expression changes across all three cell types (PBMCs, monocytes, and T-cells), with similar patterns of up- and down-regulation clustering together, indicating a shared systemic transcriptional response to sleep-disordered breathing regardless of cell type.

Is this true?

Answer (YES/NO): NO